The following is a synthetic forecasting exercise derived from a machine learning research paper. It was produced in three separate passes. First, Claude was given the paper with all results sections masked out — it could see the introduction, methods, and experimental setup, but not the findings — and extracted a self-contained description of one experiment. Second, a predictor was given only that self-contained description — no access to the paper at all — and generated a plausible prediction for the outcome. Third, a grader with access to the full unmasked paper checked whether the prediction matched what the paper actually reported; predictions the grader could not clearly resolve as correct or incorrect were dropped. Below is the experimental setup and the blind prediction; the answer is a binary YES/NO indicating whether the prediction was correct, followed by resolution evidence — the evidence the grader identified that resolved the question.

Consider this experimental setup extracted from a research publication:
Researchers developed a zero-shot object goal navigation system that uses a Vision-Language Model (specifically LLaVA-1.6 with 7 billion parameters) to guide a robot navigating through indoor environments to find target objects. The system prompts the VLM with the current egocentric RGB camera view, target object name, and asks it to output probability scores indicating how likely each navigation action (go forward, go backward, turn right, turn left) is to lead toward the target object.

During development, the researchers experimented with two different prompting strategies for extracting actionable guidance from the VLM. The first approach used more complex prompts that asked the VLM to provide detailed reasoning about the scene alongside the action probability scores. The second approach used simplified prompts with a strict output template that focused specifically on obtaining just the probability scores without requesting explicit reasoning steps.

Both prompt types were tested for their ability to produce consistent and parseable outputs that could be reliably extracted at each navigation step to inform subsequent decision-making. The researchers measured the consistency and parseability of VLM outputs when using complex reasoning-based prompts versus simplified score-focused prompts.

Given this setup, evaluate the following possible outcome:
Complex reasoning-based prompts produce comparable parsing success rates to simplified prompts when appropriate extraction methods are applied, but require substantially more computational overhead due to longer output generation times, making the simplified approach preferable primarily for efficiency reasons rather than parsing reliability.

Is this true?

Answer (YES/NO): NO